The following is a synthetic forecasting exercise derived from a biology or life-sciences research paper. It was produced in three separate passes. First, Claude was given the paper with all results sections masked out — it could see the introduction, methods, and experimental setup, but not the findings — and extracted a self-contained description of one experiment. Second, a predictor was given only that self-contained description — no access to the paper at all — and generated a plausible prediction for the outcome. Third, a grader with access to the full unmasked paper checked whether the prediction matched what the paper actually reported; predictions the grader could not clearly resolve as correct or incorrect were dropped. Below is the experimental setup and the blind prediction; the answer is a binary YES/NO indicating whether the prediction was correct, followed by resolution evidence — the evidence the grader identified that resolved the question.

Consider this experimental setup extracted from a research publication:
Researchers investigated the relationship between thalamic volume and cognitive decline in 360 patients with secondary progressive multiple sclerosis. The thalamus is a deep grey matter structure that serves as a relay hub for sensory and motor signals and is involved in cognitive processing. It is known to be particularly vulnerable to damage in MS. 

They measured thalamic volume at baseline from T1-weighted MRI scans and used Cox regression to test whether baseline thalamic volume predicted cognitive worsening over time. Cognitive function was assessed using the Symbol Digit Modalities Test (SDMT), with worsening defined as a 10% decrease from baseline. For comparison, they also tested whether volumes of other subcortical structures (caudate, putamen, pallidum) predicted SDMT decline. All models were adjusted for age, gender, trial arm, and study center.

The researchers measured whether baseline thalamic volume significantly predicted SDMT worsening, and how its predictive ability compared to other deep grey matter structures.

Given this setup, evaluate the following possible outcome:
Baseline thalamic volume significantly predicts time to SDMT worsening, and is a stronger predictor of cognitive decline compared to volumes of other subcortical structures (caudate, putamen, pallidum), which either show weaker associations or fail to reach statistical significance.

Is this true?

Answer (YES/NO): YES